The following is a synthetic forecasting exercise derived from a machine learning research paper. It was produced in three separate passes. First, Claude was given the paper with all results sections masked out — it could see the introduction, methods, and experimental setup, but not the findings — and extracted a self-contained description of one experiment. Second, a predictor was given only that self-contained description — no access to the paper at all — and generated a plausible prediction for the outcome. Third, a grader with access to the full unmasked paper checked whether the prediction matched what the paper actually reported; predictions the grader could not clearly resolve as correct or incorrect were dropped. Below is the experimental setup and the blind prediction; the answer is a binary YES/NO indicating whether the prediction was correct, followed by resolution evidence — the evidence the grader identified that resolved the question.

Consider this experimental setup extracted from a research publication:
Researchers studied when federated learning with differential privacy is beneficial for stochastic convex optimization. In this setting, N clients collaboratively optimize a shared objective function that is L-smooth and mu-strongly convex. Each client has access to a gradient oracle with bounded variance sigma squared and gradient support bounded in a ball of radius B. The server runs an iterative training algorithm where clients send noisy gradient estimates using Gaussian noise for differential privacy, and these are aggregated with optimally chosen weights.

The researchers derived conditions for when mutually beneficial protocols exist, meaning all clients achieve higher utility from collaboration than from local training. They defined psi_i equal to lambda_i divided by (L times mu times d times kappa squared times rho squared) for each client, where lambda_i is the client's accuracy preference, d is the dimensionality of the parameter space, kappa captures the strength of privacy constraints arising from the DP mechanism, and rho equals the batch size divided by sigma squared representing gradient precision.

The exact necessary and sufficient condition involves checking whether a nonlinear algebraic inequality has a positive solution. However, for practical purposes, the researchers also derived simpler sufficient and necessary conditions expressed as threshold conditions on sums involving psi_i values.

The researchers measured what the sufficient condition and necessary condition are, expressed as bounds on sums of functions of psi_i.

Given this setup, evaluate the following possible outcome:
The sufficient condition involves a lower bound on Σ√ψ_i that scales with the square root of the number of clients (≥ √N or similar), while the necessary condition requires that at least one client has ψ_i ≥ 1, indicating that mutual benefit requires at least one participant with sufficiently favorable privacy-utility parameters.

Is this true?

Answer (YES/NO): NO